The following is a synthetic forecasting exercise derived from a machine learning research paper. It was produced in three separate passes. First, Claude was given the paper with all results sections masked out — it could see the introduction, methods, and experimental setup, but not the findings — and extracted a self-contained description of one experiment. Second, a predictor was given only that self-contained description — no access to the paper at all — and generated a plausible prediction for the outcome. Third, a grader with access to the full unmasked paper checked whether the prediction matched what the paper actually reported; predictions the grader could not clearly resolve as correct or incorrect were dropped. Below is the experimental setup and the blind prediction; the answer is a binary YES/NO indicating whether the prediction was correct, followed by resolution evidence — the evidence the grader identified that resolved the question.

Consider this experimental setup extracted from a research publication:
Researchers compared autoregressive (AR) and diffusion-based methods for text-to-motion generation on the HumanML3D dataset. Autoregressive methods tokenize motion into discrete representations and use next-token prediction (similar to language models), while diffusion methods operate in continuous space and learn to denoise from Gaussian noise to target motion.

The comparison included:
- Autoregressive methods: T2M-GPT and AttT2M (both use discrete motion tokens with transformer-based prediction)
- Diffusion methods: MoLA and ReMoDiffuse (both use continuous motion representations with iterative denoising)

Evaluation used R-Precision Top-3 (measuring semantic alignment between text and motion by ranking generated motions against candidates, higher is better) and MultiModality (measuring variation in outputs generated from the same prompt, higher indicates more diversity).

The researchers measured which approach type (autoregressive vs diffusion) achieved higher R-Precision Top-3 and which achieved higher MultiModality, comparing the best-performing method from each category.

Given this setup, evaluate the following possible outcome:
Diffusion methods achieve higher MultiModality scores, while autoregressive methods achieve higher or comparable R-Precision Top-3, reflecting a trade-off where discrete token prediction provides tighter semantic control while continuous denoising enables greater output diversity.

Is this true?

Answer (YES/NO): NO